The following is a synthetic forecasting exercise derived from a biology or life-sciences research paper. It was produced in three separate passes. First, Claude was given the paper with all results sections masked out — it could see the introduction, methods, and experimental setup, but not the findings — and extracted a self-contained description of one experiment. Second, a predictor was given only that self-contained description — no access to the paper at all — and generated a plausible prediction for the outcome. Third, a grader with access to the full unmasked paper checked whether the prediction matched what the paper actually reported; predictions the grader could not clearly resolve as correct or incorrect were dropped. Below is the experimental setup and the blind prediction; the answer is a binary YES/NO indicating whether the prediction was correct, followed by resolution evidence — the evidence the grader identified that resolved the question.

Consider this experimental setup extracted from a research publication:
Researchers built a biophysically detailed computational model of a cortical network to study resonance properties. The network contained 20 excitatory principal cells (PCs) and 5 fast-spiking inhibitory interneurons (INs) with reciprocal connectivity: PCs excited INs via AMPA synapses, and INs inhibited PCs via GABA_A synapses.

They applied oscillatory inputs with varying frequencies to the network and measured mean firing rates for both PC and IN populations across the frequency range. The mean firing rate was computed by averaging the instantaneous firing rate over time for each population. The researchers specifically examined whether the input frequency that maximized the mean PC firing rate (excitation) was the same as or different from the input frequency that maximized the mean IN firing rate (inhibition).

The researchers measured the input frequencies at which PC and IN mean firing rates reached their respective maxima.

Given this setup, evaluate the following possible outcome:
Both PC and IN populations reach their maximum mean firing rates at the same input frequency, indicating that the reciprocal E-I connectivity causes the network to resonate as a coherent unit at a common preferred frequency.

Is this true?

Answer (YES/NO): NO